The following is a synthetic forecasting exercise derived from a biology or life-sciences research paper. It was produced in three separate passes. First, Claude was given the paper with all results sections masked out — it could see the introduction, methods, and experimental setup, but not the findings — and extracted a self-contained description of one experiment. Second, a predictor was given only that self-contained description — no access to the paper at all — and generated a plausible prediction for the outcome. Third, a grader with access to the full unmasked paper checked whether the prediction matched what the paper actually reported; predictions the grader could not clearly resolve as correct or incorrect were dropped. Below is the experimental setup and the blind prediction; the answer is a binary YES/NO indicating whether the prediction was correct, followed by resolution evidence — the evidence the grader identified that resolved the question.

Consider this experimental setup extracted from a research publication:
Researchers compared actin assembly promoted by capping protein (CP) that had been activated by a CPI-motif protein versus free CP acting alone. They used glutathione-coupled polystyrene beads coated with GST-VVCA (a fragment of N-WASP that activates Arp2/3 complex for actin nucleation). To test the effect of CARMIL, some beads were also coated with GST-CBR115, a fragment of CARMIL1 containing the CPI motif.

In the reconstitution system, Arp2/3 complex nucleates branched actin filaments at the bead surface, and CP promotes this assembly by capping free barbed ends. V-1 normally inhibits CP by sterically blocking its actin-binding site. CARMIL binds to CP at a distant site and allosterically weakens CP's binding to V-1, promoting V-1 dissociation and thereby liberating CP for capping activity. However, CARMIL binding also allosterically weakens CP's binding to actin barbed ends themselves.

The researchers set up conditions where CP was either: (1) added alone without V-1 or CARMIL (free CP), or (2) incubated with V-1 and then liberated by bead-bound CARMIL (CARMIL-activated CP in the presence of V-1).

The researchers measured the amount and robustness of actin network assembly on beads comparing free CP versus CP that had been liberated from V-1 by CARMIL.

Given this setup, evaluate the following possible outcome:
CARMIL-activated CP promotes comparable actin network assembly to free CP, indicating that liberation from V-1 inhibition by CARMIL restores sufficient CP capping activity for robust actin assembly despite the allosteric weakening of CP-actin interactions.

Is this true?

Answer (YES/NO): NO